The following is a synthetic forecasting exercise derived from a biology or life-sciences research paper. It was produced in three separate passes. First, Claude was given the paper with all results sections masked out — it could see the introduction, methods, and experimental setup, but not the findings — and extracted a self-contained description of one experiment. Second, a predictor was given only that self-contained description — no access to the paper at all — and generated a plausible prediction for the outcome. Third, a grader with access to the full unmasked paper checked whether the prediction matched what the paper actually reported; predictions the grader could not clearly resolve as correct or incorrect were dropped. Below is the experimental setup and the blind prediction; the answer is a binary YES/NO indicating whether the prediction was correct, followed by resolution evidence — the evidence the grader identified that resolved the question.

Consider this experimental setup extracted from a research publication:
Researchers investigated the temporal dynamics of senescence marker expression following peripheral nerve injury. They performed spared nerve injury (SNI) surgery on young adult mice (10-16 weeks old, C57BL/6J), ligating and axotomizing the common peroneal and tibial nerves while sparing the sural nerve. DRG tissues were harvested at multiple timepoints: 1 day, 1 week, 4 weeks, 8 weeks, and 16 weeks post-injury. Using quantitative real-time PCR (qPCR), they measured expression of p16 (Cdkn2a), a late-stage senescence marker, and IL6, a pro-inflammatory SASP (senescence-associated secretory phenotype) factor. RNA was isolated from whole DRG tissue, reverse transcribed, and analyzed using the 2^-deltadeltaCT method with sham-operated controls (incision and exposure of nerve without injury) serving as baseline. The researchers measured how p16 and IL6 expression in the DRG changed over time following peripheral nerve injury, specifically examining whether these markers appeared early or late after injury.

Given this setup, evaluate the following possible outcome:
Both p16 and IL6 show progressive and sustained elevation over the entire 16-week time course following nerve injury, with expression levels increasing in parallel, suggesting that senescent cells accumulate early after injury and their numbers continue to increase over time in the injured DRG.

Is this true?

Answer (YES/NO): NO